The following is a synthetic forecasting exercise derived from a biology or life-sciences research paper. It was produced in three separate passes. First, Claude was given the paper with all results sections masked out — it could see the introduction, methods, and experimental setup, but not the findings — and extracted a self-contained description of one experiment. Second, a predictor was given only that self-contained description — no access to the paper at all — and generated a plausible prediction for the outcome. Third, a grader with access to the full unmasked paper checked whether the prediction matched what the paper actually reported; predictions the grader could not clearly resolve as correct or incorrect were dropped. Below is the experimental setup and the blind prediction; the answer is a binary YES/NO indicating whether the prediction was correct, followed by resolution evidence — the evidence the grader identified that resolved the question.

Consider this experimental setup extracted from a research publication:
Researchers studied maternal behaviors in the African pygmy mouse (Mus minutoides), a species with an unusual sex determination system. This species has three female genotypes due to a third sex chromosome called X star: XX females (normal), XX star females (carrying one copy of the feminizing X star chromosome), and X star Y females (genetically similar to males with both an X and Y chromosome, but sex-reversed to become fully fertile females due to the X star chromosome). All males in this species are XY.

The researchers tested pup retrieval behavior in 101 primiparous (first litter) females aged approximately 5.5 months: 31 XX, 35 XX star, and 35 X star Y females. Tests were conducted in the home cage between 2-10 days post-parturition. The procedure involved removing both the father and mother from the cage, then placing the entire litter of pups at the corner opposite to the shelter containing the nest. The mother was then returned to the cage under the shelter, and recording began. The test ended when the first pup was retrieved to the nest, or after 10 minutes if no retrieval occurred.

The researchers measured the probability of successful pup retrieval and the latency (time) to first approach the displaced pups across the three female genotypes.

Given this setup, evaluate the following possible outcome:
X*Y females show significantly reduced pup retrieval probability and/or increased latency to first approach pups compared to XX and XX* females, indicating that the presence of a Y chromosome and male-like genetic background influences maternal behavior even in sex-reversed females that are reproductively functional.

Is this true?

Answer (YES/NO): NO